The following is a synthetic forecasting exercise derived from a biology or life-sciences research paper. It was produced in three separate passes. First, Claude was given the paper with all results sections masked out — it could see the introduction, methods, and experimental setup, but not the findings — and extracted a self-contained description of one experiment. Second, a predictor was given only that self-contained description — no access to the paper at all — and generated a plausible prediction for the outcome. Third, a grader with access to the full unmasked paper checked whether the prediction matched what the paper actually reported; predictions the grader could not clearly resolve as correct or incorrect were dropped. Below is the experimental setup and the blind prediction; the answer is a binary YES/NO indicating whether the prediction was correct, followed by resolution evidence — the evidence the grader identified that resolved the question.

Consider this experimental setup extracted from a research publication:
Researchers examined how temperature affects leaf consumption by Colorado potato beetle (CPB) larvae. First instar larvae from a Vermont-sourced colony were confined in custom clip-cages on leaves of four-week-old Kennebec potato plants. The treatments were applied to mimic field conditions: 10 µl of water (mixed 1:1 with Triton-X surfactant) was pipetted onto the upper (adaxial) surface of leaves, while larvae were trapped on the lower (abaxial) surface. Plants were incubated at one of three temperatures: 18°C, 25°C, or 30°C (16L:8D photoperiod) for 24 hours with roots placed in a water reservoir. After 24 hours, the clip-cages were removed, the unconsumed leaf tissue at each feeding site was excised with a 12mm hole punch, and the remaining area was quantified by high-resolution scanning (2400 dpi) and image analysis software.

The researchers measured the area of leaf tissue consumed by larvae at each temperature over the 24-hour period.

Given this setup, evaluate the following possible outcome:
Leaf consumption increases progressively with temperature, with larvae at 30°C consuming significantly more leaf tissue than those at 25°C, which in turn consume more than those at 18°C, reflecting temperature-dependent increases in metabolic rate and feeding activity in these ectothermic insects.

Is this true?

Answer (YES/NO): NO